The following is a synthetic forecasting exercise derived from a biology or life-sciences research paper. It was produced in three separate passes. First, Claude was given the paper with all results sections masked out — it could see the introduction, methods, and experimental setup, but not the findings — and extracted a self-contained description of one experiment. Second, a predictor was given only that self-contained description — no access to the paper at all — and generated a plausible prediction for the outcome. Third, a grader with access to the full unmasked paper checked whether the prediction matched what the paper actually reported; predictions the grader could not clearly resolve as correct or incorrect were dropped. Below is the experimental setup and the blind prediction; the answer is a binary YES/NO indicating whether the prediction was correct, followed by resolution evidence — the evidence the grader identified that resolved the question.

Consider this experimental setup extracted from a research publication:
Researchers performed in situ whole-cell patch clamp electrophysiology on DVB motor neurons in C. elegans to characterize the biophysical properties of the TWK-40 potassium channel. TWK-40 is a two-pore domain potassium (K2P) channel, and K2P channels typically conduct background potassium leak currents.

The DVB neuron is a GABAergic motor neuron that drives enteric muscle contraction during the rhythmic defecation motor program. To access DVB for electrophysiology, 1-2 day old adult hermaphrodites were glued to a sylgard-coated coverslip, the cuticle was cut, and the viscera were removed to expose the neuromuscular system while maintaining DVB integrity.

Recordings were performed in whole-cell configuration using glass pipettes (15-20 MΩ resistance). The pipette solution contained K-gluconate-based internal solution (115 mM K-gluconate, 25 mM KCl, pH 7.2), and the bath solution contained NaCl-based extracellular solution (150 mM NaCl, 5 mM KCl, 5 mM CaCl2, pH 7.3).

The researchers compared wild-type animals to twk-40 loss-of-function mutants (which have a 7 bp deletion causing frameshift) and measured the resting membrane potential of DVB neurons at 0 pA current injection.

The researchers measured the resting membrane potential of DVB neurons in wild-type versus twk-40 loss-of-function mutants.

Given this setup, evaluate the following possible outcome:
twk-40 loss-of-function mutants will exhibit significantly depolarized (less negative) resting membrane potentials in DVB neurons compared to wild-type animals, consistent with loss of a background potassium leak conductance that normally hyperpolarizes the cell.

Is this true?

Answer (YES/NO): YES